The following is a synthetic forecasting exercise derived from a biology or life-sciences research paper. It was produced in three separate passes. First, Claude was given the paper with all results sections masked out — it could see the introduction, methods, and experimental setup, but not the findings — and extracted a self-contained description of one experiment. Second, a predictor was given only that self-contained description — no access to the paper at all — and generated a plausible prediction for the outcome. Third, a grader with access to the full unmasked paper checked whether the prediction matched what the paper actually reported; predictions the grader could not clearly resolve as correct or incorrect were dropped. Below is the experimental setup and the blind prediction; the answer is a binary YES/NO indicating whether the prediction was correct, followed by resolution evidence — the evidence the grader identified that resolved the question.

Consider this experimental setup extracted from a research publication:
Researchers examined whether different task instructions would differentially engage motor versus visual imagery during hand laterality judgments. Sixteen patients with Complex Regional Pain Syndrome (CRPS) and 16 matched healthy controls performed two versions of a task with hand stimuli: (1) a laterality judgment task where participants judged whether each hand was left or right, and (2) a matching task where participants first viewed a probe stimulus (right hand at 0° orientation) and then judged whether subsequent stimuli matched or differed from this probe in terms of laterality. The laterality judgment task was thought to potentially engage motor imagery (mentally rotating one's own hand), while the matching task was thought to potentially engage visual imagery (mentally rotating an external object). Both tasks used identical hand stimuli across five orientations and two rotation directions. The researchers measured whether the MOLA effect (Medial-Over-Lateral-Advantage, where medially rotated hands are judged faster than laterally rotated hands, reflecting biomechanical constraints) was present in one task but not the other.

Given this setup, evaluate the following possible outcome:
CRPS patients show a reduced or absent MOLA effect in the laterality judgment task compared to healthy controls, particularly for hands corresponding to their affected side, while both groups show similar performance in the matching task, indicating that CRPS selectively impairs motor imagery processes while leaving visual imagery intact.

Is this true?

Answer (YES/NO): NO